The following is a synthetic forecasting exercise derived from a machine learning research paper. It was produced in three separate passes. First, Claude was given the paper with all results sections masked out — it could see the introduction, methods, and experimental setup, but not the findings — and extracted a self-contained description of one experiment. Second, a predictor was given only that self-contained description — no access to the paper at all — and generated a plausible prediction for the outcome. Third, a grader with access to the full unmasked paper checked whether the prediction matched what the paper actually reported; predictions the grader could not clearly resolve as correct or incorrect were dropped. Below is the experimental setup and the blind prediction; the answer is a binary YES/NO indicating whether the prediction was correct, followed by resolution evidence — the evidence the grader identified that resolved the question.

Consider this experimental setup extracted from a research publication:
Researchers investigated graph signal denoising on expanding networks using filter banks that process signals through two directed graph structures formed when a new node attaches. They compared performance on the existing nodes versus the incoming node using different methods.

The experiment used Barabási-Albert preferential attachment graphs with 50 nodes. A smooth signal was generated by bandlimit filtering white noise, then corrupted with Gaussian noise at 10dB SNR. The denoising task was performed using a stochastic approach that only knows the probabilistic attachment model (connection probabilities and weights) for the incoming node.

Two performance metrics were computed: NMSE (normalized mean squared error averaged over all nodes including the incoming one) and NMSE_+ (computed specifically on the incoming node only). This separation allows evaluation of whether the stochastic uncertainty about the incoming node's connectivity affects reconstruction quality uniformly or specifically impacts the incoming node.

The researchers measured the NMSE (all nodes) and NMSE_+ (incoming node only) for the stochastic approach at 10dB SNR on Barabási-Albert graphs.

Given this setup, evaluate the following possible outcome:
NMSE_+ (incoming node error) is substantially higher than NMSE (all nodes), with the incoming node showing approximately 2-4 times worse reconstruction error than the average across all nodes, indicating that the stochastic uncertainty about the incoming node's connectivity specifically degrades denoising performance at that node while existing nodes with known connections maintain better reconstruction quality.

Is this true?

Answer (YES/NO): NO